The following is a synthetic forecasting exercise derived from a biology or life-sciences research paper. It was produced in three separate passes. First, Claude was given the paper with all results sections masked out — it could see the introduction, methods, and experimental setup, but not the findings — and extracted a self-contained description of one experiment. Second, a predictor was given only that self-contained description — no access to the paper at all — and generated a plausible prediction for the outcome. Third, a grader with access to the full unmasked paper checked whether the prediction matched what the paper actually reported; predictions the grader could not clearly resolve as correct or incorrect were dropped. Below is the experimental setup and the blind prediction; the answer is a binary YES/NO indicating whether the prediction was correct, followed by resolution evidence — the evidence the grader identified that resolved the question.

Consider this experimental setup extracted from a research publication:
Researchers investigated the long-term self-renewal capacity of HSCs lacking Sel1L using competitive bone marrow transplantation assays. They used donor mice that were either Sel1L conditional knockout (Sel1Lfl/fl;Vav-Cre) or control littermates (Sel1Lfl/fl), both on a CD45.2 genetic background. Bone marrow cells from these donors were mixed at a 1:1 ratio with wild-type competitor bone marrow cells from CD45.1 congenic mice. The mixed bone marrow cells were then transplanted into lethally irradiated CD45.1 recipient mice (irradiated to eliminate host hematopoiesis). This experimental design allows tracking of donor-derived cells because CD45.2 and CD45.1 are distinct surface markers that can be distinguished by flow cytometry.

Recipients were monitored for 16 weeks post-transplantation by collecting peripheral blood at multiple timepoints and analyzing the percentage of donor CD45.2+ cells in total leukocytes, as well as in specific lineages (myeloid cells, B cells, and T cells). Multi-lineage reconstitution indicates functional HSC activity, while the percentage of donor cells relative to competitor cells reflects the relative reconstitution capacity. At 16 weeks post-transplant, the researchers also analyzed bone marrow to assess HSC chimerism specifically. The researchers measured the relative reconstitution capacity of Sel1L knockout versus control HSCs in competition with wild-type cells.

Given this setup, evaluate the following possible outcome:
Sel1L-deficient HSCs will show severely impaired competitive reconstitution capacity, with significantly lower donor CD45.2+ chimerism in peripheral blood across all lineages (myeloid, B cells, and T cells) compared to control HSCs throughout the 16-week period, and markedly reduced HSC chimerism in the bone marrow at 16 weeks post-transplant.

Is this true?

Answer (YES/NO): YES